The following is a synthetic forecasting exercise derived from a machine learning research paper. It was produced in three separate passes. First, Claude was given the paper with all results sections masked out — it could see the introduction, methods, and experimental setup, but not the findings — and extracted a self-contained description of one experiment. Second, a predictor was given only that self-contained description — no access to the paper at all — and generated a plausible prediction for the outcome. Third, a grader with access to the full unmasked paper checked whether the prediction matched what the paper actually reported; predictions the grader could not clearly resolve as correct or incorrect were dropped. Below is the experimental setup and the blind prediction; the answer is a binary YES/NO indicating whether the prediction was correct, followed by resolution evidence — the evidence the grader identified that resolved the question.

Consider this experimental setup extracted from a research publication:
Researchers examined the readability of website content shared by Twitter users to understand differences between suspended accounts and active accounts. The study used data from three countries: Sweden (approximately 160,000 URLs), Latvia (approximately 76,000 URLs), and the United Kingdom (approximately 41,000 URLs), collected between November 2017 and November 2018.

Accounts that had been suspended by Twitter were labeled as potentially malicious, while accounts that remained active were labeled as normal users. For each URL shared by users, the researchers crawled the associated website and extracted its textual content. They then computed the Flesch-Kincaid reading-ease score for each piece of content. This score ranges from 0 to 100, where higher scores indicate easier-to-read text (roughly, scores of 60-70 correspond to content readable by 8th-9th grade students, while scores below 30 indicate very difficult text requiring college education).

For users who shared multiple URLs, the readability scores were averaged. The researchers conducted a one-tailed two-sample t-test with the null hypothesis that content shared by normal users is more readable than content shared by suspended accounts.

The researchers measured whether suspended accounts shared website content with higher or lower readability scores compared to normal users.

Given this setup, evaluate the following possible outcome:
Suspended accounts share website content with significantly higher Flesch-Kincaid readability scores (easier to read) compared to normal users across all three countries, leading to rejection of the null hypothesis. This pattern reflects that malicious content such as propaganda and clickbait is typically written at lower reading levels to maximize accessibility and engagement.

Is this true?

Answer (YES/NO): YES